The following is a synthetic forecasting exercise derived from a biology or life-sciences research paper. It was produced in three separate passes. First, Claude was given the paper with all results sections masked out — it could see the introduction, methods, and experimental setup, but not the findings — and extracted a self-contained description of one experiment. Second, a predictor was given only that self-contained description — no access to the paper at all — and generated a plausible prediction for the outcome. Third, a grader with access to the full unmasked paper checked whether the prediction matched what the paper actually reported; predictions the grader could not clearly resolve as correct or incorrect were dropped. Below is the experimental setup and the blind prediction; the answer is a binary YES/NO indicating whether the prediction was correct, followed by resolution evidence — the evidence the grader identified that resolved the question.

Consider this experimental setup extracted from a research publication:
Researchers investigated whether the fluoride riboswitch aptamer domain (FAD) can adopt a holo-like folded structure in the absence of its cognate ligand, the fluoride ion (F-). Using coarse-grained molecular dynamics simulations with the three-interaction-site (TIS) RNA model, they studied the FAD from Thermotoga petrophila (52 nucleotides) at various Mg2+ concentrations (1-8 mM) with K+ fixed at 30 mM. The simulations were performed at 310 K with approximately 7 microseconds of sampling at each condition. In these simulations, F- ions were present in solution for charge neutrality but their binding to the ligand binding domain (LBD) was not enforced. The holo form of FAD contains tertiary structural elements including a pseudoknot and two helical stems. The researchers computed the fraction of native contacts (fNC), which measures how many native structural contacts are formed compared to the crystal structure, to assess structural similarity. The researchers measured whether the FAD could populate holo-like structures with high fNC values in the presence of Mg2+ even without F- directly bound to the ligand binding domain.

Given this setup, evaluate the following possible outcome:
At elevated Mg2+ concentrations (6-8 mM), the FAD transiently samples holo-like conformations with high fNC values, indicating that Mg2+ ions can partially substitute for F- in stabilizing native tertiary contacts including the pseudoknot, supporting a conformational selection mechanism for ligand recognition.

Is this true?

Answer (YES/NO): YES